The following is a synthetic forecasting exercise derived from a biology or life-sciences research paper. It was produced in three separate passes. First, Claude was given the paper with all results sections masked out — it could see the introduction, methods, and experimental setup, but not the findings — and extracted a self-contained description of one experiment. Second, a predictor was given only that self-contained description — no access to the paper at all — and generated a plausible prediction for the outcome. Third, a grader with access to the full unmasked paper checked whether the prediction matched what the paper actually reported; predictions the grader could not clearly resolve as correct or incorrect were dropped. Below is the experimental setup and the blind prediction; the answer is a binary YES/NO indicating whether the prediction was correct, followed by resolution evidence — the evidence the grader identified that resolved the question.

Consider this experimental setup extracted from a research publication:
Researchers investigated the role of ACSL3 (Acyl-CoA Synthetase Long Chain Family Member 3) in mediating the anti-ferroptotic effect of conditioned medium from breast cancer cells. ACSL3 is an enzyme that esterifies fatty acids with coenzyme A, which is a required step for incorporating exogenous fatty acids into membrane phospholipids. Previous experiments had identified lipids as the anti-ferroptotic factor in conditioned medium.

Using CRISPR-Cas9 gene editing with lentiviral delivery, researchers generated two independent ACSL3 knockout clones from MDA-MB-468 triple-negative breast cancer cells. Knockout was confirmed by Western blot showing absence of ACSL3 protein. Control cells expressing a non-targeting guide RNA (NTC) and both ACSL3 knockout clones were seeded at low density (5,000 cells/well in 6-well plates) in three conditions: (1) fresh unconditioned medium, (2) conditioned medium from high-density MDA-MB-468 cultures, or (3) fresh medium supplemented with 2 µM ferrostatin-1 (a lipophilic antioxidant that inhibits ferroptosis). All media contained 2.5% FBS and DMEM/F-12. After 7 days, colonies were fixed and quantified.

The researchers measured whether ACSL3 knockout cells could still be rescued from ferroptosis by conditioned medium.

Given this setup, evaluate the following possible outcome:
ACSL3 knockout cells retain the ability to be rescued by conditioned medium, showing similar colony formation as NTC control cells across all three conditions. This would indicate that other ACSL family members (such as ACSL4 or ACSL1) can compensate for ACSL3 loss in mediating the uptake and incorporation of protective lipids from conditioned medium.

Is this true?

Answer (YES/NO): NO